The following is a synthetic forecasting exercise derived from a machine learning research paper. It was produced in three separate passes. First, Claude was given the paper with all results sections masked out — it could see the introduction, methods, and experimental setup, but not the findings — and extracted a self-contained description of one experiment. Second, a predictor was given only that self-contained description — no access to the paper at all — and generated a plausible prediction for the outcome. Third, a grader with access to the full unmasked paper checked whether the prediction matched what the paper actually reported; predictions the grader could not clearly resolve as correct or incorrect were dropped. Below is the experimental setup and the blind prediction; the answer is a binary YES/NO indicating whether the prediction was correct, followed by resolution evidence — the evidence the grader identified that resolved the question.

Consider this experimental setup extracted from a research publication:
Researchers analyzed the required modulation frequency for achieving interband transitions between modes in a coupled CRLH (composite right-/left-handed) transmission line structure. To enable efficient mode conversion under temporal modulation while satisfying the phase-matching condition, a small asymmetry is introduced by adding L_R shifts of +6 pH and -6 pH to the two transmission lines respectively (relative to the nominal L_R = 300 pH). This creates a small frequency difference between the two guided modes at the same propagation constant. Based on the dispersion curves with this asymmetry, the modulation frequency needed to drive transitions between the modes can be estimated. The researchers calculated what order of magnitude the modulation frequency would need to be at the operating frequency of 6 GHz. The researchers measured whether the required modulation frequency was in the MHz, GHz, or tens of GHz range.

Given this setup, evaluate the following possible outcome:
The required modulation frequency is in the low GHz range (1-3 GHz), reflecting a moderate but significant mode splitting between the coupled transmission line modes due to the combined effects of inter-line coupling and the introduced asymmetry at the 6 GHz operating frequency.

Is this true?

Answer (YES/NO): NO